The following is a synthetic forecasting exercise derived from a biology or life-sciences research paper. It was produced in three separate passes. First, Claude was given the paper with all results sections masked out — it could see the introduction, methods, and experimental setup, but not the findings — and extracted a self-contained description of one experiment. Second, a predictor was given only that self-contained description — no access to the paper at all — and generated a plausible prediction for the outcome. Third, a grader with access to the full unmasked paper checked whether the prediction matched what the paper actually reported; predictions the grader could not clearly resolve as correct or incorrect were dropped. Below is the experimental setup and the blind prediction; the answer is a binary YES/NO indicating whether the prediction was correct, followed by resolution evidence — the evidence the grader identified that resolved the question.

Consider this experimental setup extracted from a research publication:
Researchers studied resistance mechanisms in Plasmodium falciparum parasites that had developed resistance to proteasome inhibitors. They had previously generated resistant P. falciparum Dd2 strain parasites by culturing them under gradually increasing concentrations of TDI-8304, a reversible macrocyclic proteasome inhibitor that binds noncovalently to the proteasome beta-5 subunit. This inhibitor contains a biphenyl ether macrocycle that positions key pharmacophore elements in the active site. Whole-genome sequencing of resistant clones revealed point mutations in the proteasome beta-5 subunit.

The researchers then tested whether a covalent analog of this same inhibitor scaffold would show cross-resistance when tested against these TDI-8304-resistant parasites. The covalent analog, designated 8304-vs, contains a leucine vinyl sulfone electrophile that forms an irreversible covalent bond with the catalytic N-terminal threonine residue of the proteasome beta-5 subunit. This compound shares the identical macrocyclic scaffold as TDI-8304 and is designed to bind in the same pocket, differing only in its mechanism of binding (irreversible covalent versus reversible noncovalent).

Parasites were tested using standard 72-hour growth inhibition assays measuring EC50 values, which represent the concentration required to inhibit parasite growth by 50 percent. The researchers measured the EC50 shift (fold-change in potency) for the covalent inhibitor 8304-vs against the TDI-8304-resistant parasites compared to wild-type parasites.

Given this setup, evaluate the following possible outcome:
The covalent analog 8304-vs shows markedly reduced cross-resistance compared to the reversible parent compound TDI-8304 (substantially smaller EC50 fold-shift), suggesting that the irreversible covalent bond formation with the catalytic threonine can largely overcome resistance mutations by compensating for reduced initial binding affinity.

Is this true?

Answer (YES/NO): YES